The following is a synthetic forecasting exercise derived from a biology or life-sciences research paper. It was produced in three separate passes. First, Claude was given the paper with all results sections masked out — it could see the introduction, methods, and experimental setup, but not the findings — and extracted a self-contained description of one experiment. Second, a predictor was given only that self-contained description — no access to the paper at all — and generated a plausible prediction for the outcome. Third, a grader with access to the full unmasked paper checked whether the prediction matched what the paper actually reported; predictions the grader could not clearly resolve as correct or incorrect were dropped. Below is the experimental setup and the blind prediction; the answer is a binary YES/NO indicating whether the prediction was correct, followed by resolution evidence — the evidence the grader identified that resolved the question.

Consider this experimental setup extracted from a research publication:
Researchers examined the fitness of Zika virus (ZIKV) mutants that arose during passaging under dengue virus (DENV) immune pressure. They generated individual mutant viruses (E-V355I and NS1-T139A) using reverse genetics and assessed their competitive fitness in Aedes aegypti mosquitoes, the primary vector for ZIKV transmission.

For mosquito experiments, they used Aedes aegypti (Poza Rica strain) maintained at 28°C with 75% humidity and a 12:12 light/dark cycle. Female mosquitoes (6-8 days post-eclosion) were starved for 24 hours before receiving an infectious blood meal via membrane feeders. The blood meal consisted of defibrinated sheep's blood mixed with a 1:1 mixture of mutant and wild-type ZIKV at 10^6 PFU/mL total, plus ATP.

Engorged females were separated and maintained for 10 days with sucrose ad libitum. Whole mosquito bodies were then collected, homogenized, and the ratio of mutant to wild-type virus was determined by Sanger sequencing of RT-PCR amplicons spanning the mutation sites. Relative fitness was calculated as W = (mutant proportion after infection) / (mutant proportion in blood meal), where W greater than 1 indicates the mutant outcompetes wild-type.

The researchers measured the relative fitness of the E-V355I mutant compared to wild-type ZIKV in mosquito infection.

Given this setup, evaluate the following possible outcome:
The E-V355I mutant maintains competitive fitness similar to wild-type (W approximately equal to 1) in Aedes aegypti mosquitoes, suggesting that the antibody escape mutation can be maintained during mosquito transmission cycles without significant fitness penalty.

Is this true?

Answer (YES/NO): NO